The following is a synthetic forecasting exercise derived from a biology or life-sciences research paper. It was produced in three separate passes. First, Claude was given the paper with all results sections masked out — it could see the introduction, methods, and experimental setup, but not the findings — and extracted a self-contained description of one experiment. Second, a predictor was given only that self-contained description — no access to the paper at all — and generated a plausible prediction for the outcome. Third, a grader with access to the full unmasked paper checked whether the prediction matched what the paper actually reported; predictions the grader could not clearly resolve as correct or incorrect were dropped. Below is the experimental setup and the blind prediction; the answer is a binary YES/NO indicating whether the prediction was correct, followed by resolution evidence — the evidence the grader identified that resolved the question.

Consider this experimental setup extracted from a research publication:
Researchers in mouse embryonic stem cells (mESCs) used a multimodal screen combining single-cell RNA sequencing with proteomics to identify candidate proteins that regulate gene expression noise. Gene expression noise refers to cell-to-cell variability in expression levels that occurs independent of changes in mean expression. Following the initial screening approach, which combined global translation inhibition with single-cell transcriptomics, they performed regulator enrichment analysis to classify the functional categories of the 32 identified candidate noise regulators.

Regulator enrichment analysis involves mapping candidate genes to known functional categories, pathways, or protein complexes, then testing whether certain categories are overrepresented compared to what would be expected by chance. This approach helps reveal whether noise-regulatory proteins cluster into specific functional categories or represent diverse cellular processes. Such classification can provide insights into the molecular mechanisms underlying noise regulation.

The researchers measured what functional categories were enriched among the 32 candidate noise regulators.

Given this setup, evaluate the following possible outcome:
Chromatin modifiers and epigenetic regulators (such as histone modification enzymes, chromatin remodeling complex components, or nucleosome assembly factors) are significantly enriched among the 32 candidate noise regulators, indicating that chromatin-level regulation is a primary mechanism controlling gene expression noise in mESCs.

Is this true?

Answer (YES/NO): NO